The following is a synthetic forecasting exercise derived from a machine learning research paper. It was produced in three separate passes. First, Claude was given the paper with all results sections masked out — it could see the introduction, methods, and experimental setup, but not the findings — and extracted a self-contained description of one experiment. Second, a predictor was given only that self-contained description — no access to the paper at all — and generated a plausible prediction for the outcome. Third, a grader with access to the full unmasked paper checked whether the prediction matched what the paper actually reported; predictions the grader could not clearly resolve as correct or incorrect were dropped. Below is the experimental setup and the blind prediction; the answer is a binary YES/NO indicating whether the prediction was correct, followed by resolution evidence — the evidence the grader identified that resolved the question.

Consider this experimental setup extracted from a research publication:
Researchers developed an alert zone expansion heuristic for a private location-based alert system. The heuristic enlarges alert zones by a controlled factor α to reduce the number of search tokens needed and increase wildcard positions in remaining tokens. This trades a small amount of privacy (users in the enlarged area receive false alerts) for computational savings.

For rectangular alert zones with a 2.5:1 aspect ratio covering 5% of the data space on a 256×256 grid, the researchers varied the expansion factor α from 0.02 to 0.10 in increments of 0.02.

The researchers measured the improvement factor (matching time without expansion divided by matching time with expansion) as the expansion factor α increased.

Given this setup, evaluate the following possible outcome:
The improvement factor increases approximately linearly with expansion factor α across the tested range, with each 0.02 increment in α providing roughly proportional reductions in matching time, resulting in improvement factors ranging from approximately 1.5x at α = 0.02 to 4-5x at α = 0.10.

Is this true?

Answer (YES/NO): NO